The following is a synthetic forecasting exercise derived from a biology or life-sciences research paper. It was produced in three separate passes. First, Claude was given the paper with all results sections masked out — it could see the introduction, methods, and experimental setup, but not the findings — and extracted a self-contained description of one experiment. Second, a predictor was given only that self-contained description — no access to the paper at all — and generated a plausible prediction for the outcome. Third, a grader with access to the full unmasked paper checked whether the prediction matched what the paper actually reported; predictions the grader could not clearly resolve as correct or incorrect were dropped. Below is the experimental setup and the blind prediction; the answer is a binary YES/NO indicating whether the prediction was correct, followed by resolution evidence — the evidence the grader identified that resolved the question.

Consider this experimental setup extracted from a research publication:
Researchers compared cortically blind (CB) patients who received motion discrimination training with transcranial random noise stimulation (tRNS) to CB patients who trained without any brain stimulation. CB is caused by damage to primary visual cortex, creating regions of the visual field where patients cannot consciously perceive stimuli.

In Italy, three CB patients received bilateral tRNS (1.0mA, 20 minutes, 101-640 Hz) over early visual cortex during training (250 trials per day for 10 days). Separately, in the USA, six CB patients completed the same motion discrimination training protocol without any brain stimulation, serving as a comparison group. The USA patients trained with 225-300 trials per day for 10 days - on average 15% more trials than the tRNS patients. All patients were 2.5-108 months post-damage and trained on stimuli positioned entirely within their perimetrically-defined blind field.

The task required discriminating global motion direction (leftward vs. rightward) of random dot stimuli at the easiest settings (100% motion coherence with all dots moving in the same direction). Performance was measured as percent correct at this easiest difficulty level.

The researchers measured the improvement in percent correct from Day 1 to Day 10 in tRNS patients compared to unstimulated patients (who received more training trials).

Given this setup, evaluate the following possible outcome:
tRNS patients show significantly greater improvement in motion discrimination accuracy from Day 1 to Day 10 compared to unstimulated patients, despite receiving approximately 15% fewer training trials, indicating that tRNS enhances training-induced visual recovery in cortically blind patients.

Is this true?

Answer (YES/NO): YES